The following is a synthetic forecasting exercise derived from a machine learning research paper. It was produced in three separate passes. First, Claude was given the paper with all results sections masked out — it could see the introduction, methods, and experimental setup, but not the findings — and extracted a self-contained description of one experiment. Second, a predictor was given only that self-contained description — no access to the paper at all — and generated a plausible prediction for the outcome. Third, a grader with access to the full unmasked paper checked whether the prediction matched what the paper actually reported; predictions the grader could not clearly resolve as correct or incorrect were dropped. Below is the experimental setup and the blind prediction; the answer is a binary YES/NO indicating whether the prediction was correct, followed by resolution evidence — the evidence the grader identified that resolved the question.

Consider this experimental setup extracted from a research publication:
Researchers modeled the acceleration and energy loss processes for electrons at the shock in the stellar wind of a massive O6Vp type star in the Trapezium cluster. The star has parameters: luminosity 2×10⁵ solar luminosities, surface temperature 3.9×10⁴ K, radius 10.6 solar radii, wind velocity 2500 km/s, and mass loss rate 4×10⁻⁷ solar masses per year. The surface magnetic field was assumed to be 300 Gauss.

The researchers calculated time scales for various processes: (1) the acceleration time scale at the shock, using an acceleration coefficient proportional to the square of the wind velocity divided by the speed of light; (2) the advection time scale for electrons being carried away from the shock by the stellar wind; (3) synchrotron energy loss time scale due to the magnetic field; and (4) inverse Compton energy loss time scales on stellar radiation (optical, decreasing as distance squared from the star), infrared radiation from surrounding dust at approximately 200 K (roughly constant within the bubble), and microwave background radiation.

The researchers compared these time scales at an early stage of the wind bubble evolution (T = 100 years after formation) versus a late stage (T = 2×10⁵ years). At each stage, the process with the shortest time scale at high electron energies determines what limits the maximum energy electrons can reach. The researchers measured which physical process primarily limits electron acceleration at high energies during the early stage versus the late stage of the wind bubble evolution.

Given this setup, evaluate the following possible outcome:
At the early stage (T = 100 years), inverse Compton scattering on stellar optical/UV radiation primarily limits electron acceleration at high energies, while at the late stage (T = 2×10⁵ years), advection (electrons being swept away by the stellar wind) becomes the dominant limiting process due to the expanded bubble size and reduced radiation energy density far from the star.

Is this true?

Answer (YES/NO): NO